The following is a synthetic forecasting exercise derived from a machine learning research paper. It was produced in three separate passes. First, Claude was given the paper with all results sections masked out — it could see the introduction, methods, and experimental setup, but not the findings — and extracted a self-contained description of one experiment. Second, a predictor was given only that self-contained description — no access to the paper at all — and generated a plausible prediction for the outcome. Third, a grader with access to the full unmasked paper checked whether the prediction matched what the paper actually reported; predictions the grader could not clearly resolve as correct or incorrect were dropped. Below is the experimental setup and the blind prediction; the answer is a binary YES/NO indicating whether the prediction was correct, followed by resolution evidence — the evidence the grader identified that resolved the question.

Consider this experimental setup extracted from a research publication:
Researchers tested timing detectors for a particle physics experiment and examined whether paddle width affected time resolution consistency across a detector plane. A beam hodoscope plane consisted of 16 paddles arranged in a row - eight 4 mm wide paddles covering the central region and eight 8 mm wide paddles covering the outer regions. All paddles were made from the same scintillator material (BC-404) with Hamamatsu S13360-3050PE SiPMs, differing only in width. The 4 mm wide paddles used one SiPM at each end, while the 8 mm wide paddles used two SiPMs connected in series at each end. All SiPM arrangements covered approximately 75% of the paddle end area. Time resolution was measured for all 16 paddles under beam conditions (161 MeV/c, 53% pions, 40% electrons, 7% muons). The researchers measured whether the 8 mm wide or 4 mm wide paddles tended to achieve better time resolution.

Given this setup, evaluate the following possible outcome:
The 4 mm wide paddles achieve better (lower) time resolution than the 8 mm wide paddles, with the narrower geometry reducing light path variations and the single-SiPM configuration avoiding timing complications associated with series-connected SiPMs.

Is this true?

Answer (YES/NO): NO